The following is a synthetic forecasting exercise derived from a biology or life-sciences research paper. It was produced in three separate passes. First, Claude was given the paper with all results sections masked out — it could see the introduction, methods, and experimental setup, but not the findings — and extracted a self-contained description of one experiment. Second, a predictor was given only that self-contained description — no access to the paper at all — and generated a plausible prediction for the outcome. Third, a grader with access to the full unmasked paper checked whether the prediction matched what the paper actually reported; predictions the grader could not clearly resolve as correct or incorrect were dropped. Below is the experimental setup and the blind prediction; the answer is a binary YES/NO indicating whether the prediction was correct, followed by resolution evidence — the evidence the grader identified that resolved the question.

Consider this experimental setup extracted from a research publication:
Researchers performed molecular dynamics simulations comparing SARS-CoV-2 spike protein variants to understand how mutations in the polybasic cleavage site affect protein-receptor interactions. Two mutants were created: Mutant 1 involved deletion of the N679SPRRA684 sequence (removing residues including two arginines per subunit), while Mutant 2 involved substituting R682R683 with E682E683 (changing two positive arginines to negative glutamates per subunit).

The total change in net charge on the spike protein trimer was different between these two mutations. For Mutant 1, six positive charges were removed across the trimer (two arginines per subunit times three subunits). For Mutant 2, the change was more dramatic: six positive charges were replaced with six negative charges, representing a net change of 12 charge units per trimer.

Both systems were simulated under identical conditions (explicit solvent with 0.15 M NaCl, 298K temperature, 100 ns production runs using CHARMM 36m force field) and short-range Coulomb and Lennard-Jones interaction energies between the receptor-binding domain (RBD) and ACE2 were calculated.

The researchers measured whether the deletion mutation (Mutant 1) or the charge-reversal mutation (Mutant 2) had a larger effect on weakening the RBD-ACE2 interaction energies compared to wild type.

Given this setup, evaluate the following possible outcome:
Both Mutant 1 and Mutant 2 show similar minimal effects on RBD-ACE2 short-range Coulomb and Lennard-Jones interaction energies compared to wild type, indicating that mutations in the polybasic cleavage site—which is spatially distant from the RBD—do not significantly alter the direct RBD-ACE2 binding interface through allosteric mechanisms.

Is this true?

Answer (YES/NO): NO